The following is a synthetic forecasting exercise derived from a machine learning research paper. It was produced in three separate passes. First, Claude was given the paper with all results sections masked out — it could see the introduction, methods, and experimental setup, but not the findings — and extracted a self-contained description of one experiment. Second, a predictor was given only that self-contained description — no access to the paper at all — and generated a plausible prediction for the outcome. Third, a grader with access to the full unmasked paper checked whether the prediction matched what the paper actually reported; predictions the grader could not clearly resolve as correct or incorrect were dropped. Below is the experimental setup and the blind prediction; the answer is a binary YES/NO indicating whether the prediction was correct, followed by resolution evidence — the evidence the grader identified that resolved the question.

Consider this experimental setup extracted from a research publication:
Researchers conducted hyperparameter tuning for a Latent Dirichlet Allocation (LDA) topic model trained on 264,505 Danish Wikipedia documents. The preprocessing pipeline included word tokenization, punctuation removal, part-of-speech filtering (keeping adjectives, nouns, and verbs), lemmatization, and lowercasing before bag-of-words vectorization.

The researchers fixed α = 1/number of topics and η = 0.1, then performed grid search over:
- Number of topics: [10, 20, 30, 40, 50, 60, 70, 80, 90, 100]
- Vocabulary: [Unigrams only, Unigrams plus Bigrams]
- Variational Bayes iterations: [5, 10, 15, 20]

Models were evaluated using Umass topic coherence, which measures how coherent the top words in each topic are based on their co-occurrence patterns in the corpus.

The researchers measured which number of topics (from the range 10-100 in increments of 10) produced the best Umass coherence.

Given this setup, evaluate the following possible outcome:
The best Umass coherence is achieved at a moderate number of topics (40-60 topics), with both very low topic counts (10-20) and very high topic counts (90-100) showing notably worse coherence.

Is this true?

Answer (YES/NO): NO